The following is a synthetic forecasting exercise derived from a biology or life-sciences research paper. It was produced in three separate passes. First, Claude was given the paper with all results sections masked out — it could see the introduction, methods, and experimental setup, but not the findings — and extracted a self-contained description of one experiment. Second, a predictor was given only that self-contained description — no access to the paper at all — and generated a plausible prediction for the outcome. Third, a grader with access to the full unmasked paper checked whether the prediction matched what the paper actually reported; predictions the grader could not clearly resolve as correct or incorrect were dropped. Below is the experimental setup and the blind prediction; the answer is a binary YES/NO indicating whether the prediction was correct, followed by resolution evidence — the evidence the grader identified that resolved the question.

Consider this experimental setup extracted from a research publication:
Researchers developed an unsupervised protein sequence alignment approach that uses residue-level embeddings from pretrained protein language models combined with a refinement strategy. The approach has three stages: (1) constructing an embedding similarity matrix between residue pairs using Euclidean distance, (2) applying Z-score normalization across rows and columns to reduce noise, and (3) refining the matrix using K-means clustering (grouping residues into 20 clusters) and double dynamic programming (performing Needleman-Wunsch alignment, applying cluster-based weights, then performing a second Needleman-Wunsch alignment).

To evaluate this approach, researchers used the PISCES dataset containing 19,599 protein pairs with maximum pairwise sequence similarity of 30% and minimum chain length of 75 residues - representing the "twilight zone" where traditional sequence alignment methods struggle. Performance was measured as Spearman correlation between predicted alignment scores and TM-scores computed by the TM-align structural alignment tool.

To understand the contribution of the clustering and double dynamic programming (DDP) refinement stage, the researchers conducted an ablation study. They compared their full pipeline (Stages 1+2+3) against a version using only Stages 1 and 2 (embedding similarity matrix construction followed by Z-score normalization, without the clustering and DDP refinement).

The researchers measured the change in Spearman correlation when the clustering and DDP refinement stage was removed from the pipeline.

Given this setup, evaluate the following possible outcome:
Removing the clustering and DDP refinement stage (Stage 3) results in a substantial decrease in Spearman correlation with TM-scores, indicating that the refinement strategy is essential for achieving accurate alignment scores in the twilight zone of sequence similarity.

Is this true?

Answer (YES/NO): NO